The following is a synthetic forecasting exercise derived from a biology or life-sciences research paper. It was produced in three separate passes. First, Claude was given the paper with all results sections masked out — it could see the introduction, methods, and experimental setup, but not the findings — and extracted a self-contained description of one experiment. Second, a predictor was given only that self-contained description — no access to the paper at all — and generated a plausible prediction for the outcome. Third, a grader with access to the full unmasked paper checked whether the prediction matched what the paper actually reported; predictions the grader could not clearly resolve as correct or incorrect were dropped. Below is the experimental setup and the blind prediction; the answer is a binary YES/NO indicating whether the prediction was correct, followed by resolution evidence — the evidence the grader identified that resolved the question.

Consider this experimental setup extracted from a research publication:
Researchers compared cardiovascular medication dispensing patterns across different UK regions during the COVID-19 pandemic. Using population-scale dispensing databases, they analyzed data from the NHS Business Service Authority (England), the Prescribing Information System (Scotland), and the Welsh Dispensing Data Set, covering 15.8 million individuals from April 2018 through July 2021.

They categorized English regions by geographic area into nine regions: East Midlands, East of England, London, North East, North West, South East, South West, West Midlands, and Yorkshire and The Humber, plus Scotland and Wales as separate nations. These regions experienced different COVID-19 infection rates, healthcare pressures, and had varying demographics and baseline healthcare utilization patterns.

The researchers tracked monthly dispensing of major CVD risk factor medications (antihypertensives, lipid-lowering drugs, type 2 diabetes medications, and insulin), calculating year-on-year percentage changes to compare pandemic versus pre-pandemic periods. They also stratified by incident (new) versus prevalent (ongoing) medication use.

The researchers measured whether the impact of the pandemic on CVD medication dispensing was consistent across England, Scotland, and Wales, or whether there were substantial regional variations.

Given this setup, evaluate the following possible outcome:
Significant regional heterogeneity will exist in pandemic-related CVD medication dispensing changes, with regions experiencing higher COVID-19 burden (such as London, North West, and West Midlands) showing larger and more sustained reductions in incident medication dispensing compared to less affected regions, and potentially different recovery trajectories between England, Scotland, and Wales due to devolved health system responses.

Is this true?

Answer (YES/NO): NO